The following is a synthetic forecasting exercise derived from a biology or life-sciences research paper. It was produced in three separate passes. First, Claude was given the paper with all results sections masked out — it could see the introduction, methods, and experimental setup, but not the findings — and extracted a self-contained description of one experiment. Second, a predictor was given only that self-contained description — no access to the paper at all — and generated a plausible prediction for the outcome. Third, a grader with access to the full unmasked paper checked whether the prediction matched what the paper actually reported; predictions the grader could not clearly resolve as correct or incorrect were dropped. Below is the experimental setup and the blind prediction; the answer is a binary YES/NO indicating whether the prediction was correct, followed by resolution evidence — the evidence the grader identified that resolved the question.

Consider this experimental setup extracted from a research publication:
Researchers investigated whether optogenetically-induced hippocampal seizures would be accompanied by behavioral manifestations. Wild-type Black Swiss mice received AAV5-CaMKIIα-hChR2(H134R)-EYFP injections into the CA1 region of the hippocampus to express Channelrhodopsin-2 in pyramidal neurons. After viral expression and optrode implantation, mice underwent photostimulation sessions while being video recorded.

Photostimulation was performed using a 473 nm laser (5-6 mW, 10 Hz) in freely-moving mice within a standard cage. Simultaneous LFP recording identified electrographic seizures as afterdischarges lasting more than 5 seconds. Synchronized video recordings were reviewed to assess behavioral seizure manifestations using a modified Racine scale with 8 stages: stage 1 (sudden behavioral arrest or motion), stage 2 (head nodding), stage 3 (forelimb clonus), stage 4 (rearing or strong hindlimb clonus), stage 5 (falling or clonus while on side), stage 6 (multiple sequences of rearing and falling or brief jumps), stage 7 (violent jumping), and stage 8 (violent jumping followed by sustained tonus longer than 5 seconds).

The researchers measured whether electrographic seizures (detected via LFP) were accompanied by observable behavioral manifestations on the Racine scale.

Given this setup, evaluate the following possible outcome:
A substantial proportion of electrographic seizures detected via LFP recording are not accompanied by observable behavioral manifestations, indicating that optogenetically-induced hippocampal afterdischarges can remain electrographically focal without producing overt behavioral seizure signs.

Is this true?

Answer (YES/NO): NO